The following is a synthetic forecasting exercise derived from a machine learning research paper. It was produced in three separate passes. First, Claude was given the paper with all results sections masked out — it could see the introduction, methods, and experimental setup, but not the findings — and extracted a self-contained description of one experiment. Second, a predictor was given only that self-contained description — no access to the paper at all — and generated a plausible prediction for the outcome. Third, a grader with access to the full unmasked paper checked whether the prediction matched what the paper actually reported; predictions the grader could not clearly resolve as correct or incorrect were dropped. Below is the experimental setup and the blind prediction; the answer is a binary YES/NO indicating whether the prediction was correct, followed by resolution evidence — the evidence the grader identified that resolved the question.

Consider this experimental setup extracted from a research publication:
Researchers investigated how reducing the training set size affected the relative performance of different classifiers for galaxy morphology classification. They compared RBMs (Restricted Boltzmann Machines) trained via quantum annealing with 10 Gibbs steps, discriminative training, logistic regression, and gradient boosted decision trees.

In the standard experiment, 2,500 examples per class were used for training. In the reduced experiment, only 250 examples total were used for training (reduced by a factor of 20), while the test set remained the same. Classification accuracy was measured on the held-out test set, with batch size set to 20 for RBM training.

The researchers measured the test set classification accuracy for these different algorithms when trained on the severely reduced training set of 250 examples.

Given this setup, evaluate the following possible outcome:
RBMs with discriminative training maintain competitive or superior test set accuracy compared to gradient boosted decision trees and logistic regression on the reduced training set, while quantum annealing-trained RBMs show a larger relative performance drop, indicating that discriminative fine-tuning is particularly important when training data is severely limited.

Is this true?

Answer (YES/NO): NO